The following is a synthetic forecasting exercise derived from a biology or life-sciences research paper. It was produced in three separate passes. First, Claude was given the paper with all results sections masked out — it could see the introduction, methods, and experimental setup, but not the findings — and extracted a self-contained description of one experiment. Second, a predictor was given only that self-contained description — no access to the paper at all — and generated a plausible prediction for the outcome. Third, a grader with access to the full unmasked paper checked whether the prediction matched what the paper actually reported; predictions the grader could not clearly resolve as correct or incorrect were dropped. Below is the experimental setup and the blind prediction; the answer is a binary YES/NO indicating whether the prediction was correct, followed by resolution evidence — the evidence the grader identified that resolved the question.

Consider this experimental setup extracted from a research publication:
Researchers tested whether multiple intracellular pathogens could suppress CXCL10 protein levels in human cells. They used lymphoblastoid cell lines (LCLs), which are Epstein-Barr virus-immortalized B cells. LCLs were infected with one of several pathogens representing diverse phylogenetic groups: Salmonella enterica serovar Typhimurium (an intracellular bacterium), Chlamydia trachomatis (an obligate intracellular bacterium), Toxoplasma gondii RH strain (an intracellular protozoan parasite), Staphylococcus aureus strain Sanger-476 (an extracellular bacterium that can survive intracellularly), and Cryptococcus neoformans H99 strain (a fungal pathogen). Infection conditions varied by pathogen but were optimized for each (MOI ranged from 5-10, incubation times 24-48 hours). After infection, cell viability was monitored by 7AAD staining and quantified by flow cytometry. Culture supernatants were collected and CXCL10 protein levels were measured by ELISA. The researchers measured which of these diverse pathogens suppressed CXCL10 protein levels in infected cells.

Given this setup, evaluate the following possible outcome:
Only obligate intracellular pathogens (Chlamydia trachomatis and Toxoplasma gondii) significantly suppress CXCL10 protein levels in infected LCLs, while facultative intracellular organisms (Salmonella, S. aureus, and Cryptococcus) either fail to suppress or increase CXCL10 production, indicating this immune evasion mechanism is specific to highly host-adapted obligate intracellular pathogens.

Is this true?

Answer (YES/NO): NO